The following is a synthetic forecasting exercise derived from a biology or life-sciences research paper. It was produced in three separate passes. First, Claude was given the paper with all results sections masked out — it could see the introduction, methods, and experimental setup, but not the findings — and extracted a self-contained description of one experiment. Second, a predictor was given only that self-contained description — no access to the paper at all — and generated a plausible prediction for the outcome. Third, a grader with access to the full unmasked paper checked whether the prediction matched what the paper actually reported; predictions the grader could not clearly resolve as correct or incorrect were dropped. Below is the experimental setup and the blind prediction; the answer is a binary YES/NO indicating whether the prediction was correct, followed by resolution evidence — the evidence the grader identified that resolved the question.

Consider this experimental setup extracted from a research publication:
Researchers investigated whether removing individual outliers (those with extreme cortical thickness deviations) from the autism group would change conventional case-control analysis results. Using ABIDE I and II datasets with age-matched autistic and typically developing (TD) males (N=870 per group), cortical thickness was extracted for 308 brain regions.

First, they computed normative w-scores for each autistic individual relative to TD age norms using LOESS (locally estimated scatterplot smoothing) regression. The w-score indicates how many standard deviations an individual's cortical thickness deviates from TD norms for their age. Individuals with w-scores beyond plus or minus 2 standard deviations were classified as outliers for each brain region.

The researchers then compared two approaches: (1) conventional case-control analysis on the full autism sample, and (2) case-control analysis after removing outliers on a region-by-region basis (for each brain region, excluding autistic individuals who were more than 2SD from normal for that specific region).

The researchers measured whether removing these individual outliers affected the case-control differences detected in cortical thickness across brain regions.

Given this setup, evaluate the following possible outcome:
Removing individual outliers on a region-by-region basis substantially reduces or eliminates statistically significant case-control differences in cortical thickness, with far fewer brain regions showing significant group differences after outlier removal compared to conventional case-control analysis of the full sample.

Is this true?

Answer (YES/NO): YES